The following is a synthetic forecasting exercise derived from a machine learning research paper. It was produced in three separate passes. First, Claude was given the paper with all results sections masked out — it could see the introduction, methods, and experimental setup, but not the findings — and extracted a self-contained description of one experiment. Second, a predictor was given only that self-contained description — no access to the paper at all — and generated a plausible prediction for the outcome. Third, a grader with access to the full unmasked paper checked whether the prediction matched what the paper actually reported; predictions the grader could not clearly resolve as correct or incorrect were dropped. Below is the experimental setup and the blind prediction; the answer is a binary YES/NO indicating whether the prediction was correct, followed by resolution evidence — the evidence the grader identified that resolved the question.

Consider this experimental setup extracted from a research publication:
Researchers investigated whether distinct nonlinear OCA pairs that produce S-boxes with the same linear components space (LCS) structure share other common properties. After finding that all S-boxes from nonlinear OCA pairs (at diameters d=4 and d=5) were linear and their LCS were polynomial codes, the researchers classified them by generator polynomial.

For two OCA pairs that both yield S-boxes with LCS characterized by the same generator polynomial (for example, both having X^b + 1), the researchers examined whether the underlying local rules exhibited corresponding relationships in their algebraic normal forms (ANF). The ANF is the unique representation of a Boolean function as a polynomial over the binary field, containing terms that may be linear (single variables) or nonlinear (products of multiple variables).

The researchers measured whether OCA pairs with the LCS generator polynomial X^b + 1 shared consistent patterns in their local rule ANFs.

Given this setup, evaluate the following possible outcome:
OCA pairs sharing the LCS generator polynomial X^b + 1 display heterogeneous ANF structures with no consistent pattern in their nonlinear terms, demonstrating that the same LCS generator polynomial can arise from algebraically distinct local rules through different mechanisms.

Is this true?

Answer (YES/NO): NO